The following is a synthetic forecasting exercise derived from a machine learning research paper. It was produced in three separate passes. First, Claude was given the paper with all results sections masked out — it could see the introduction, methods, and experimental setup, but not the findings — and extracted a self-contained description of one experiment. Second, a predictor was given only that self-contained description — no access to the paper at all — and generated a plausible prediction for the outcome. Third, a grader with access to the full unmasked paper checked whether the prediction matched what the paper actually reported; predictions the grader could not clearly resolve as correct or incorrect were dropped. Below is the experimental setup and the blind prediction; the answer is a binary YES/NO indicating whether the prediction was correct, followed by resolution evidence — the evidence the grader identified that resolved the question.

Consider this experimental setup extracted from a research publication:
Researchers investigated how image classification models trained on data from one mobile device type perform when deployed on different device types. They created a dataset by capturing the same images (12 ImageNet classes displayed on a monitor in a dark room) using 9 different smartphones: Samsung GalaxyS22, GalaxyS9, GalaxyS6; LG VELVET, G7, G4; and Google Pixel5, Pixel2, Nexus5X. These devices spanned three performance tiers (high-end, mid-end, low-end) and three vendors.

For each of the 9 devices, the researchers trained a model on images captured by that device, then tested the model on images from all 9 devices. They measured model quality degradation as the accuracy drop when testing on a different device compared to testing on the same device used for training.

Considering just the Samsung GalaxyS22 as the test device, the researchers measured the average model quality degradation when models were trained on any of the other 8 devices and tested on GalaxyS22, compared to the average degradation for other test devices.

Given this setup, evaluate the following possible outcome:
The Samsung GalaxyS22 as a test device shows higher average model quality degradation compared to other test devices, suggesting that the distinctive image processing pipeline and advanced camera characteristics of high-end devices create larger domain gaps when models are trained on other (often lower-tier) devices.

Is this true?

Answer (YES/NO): YES